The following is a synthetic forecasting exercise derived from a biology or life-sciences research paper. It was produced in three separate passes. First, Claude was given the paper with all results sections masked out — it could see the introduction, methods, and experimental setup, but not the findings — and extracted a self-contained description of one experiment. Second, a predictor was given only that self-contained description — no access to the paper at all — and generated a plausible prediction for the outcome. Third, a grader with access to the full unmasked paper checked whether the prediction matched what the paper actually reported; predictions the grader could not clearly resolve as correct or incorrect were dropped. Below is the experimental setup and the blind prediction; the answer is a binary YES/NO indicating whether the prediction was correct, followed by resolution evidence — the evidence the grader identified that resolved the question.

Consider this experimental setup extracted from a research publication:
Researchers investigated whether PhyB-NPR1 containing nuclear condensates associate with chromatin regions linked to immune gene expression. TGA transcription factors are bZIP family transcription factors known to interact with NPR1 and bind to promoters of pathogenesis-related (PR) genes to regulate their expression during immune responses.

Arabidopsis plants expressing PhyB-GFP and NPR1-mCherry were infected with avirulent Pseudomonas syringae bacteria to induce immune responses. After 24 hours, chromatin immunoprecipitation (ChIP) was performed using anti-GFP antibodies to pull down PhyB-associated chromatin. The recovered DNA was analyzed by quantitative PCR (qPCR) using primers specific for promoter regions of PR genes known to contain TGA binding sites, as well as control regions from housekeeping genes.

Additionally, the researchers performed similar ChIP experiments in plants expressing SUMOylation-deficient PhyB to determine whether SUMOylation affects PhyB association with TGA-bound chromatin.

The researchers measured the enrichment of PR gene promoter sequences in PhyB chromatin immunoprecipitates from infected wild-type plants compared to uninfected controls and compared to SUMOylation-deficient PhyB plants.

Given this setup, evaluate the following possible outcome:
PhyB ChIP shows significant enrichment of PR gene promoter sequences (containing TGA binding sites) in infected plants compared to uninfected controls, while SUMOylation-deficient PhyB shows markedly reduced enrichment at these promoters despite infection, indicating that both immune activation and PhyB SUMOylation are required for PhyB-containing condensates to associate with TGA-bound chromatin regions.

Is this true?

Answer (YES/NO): YES